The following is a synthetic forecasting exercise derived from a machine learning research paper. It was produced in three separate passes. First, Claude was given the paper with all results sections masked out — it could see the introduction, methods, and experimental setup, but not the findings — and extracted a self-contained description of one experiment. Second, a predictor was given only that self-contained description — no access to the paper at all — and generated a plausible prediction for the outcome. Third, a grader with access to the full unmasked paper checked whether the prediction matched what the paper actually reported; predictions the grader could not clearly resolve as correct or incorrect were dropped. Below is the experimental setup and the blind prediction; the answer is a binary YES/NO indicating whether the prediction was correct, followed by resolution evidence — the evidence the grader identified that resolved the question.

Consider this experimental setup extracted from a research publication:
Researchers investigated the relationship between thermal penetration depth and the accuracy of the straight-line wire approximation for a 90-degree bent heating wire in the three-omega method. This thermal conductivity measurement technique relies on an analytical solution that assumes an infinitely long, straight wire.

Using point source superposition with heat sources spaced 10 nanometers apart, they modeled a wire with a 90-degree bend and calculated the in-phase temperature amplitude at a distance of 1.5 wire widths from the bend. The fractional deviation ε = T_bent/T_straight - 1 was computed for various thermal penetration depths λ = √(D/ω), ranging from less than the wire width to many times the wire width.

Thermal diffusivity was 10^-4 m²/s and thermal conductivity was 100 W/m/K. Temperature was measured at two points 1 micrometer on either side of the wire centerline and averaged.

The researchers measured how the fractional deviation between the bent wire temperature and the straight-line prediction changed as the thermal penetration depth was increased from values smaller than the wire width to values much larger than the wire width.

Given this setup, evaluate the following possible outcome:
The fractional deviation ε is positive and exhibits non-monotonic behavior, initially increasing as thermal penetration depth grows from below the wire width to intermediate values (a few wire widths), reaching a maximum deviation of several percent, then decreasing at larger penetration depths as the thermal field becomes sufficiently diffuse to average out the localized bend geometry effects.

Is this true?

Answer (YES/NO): NO